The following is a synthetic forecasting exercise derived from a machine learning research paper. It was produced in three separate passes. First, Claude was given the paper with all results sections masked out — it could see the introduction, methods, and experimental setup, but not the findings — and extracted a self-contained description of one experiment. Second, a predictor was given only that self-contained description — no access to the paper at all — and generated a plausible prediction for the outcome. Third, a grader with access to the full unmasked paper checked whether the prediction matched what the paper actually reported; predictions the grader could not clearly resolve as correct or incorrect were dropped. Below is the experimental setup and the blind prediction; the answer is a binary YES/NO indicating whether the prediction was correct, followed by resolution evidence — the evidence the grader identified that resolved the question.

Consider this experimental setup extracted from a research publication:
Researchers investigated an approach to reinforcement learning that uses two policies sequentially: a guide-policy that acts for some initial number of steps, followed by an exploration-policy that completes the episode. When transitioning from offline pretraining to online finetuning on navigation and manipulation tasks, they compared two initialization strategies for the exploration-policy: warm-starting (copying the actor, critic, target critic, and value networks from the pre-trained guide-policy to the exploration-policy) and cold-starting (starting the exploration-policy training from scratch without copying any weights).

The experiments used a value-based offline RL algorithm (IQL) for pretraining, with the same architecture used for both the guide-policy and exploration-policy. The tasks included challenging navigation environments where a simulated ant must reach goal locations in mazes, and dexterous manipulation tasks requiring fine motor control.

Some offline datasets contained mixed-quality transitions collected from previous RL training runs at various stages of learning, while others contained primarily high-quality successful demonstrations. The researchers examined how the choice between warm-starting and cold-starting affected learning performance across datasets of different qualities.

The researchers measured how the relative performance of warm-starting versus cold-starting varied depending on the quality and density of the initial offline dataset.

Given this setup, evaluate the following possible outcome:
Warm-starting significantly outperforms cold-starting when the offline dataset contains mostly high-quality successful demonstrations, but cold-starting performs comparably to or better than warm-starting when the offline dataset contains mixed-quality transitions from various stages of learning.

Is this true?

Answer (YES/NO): YES